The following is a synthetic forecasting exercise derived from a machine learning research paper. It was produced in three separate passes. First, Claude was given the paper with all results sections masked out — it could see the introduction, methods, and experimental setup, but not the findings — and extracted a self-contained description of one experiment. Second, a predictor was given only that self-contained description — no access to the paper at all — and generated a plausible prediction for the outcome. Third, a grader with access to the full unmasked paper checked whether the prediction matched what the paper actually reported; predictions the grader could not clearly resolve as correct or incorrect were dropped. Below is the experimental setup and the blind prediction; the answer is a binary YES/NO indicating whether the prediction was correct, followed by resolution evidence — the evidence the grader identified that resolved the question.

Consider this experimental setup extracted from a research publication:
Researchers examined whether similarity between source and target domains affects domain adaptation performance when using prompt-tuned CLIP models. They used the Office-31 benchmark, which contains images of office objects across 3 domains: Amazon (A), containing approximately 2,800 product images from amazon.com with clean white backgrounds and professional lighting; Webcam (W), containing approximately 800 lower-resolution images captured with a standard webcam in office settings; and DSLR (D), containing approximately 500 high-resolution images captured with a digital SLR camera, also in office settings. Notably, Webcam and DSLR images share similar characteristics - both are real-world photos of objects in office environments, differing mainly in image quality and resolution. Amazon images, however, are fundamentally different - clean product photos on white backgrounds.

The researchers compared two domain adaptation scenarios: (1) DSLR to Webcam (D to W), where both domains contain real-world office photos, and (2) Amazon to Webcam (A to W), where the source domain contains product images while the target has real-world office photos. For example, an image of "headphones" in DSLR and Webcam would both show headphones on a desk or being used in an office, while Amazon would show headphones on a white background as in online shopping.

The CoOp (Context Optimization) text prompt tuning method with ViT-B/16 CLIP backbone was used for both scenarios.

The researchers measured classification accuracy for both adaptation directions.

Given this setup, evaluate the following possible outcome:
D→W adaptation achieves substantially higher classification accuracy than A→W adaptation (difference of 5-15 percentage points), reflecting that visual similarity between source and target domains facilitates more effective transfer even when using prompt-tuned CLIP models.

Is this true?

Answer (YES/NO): YES